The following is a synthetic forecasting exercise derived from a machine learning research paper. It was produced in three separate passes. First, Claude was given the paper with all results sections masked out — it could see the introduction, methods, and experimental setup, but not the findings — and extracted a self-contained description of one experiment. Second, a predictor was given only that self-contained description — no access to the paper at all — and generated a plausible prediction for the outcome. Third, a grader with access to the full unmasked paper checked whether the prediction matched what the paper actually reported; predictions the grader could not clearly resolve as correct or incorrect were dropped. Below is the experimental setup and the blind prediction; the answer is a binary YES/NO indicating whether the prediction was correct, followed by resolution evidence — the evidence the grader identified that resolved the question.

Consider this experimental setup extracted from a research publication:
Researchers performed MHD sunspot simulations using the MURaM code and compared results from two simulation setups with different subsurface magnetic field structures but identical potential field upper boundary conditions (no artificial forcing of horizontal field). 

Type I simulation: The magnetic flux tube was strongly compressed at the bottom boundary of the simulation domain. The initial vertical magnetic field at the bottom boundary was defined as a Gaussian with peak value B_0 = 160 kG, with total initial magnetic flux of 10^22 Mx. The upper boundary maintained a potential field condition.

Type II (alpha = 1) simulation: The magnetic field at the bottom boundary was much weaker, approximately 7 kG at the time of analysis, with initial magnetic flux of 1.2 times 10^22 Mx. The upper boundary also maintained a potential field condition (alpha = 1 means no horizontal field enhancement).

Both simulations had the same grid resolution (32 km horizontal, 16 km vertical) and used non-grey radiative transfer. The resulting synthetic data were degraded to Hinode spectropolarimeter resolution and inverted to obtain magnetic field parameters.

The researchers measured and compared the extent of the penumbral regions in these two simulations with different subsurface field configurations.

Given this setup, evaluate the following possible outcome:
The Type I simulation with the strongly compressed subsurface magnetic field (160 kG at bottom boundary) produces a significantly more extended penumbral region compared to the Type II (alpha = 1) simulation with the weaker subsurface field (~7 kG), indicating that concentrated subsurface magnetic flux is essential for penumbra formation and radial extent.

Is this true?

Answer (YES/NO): YES